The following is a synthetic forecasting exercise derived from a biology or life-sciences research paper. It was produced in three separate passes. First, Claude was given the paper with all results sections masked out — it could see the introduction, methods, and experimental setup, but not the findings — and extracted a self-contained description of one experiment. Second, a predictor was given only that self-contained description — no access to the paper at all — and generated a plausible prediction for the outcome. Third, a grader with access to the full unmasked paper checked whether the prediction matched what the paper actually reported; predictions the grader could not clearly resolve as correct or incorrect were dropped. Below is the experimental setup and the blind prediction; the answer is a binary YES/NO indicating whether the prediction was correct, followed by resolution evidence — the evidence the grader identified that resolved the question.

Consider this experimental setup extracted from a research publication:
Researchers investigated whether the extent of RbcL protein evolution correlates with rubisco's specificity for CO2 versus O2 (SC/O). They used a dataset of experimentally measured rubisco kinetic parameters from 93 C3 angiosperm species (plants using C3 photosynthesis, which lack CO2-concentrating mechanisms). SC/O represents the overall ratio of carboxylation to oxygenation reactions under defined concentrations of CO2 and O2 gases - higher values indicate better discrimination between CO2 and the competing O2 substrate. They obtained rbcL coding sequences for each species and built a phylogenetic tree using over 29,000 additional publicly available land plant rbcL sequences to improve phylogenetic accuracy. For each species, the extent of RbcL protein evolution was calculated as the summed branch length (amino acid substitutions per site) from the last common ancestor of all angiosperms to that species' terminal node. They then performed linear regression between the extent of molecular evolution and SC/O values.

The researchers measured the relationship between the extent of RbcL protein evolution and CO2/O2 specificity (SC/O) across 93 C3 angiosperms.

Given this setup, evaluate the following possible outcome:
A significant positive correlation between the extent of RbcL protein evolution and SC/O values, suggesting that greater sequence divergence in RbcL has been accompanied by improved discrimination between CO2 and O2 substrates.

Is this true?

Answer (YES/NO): YES